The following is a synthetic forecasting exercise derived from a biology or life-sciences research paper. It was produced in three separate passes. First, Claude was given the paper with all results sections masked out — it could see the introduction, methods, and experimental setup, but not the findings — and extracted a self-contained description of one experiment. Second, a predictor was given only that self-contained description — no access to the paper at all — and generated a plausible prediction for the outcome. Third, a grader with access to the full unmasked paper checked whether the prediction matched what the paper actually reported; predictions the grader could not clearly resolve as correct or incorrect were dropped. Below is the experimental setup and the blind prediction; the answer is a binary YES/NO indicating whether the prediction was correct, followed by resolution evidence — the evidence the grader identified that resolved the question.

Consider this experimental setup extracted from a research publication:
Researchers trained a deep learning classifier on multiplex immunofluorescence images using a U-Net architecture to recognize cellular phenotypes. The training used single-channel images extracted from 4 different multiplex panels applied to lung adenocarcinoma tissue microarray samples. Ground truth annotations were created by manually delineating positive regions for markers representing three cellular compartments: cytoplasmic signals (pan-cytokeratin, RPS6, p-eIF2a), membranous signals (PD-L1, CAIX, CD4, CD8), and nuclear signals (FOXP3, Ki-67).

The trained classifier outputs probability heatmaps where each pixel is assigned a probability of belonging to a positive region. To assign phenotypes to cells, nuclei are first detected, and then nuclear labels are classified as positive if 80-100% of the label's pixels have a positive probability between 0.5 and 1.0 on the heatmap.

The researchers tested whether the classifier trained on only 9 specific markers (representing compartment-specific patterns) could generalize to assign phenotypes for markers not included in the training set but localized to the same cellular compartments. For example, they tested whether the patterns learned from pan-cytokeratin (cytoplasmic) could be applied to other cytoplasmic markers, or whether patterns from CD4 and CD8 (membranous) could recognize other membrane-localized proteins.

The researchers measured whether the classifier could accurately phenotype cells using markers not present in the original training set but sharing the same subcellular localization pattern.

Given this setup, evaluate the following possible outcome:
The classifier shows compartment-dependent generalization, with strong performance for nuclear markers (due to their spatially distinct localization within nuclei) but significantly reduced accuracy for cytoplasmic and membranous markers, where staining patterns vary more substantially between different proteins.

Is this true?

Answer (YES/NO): NO